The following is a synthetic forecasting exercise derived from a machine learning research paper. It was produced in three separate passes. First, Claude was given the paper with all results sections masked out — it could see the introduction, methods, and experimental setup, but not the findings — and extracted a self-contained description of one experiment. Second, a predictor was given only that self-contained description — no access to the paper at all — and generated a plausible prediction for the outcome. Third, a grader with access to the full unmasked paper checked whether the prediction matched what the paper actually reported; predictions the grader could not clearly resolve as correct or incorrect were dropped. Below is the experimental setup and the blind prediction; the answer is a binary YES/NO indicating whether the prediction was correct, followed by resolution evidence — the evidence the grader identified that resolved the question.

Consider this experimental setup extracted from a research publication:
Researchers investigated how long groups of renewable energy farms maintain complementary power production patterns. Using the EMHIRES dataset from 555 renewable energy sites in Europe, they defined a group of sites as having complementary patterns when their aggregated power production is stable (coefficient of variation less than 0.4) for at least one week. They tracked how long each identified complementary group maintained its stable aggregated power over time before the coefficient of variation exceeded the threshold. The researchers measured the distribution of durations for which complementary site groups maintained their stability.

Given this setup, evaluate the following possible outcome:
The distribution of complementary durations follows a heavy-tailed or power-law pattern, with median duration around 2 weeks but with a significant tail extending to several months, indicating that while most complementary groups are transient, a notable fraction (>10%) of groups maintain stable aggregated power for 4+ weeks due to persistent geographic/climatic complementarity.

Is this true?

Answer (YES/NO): NO